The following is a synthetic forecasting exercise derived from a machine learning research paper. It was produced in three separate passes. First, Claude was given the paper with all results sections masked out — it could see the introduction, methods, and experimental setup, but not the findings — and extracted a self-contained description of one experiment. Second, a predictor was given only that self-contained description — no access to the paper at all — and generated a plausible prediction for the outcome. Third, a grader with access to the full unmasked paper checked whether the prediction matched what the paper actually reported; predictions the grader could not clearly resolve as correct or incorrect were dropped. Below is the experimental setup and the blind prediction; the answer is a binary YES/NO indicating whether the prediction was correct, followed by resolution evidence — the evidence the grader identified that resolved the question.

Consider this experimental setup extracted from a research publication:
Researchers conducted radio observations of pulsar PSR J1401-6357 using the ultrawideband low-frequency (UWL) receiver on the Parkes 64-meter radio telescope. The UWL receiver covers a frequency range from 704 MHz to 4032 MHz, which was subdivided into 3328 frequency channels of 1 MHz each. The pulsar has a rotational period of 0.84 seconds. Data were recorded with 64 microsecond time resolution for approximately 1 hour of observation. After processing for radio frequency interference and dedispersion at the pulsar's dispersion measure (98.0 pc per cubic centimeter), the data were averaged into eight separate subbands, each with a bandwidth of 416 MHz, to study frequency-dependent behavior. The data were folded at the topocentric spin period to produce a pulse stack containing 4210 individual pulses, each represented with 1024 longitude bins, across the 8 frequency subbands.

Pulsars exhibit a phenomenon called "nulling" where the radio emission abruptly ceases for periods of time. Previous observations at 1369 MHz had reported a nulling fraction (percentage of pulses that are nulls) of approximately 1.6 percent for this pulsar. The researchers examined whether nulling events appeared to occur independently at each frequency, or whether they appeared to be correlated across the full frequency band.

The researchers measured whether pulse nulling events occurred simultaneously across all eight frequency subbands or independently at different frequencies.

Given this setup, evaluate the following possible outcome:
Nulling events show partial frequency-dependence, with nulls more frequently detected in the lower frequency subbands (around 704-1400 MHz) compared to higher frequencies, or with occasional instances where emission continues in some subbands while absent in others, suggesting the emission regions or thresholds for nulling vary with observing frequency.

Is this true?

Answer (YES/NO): NO